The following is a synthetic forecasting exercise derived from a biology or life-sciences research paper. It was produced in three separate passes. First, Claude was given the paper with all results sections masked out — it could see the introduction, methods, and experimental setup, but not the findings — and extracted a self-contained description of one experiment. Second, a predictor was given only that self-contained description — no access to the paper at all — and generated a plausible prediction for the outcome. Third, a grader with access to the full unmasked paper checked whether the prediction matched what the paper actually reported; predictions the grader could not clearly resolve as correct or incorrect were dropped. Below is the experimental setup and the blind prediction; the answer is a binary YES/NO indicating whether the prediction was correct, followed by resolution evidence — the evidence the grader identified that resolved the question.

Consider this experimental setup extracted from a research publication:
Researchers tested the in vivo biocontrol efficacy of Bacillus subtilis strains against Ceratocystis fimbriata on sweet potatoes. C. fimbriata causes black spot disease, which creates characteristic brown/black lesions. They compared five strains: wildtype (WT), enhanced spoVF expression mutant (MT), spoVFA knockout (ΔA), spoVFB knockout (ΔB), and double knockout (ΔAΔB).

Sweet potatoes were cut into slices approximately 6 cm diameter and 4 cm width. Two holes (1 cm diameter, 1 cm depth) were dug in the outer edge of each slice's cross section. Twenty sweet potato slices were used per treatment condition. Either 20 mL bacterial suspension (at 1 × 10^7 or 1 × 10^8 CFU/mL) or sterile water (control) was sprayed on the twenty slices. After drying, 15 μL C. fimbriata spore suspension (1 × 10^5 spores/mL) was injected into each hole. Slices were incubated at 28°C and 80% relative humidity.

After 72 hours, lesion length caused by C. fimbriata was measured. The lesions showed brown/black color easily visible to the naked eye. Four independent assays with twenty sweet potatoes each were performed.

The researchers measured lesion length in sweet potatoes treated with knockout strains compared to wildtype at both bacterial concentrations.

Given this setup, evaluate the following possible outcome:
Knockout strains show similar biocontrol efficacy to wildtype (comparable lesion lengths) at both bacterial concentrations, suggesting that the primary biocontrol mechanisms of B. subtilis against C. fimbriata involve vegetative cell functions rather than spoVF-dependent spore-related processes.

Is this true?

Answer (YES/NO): NO